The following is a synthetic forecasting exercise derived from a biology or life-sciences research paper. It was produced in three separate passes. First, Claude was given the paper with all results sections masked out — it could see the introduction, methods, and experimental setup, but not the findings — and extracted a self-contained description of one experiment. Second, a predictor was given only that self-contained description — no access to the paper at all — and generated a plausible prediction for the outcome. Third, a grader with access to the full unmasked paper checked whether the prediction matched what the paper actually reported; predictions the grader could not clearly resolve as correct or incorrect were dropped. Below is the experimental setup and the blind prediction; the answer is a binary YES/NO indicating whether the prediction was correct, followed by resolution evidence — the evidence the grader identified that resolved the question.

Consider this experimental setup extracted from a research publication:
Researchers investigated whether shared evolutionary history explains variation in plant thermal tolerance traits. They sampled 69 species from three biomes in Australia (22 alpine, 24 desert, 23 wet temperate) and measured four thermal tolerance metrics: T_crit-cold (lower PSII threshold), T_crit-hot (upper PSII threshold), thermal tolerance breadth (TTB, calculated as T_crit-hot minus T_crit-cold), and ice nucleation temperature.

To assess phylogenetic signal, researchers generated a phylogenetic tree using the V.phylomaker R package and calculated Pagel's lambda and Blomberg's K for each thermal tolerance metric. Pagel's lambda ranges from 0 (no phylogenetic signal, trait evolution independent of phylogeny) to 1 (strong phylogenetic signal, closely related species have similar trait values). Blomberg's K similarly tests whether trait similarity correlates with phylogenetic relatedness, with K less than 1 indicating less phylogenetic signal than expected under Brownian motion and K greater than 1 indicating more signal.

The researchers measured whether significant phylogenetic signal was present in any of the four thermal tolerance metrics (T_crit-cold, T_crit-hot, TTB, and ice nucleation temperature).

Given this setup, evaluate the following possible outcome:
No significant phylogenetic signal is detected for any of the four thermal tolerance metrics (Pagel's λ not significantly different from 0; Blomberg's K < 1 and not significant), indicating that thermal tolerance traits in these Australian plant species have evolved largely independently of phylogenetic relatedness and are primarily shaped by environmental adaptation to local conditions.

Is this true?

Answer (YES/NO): YES